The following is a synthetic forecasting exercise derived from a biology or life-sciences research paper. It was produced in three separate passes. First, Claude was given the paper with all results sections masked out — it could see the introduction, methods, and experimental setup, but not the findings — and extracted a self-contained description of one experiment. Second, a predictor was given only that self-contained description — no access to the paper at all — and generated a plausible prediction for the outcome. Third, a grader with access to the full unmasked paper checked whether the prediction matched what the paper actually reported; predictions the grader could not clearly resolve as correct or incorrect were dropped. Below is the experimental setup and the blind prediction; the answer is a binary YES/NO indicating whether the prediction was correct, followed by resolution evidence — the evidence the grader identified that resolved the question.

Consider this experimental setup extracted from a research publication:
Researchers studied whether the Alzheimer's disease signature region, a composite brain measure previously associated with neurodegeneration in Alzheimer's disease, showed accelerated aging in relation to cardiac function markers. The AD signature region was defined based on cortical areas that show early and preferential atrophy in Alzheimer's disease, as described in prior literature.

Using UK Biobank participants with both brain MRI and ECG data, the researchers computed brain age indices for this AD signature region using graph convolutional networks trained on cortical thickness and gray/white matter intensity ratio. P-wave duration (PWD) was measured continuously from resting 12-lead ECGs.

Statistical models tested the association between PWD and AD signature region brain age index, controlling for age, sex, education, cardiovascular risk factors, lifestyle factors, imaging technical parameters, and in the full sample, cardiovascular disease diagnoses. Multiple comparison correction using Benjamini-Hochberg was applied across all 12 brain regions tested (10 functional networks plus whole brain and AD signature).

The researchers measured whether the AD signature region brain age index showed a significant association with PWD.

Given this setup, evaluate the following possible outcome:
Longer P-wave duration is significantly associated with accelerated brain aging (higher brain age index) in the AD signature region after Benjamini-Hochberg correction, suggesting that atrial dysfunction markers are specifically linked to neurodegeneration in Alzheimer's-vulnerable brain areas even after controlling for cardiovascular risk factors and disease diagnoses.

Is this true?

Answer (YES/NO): NO